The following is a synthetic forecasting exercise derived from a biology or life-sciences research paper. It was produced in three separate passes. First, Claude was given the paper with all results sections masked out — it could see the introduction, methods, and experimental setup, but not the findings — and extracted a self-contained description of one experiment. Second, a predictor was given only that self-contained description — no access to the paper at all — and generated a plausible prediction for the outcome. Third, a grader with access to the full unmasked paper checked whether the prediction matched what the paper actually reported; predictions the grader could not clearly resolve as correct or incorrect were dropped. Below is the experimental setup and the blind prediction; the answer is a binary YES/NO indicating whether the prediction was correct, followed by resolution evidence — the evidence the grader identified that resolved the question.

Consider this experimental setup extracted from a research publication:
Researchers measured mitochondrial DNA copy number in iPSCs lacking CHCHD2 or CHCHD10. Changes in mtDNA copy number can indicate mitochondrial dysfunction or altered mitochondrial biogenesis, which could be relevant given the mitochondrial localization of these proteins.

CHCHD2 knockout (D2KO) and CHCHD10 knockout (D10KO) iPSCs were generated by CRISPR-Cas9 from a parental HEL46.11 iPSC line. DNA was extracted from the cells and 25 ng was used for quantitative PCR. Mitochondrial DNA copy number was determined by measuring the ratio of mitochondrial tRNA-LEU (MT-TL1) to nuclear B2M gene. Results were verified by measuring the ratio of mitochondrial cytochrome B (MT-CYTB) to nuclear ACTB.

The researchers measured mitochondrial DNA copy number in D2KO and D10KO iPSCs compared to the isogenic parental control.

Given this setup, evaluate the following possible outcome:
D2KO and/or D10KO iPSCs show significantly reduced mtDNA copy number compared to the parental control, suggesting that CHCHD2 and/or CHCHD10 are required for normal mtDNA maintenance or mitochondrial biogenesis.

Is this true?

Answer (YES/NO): NO